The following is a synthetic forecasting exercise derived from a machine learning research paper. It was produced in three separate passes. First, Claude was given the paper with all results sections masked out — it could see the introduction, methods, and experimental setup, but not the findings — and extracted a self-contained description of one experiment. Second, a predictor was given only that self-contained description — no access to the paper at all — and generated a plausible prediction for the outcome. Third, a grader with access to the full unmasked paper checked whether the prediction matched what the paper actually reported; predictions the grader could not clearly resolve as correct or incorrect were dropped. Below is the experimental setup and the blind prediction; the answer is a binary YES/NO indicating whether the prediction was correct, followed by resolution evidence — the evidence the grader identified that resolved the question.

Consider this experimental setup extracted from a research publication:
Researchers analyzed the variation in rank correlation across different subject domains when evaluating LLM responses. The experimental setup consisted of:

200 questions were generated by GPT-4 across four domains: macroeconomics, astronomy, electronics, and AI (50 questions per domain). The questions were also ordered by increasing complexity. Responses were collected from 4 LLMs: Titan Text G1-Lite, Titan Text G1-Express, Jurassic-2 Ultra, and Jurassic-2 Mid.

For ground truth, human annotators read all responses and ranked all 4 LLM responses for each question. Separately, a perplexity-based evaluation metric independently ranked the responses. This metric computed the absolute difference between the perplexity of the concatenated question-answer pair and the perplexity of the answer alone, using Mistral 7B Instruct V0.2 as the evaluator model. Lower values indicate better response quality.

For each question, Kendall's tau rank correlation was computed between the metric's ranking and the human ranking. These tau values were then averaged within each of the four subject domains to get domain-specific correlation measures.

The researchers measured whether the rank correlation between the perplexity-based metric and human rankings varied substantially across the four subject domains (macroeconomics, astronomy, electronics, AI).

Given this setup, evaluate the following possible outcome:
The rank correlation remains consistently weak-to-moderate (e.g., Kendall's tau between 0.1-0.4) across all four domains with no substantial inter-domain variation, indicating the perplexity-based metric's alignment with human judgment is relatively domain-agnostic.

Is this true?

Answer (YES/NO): NO